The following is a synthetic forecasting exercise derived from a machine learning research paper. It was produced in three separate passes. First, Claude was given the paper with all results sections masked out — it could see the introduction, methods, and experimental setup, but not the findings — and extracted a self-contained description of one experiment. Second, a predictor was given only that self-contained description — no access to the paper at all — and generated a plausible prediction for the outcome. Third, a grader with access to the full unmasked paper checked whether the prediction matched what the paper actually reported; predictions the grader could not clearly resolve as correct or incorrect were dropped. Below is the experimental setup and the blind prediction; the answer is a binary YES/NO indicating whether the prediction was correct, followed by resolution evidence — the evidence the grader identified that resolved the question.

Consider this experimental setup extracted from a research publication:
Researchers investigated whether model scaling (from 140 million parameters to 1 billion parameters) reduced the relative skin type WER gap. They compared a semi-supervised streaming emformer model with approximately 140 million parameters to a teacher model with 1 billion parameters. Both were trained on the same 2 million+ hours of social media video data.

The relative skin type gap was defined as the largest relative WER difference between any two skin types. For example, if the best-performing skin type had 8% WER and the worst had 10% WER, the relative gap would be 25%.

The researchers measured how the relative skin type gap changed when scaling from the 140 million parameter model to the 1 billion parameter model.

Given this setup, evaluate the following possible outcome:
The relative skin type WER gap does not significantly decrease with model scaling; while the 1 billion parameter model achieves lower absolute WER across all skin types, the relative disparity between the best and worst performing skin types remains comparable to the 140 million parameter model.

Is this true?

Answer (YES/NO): YES